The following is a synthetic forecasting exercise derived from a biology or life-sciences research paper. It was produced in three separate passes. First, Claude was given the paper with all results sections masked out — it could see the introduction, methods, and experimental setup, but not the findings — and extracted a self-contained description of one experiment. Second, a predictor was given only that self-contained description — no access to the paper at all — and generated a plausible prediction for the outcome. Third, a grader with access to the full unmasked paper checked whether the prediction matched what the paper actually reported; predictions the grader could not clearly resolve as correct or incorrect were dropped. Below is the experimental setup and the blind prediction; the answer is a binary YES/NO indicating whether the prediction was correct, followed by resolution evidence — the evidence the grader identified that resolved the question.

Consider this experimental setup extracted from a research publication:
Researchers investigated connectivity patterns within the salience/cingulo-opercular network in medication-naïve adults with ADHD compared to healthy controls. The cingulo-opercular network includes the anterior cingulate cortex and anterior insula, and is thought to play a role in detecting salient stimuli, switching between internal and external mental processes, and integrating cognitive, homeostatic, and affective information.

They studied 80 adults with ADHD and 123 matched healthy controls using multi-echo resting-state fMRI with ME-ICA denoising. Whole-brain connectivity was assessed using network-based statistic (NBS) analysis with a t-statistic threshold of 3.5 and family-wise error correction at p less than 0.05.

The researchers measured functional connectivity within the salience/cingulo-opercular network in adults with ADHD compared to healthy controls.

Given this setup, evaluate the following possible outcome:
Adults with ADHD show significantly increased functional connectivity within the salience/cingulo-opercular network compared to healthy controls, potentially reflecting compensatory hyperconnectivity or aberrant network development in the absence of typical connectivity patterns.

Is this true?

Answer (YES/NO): YES